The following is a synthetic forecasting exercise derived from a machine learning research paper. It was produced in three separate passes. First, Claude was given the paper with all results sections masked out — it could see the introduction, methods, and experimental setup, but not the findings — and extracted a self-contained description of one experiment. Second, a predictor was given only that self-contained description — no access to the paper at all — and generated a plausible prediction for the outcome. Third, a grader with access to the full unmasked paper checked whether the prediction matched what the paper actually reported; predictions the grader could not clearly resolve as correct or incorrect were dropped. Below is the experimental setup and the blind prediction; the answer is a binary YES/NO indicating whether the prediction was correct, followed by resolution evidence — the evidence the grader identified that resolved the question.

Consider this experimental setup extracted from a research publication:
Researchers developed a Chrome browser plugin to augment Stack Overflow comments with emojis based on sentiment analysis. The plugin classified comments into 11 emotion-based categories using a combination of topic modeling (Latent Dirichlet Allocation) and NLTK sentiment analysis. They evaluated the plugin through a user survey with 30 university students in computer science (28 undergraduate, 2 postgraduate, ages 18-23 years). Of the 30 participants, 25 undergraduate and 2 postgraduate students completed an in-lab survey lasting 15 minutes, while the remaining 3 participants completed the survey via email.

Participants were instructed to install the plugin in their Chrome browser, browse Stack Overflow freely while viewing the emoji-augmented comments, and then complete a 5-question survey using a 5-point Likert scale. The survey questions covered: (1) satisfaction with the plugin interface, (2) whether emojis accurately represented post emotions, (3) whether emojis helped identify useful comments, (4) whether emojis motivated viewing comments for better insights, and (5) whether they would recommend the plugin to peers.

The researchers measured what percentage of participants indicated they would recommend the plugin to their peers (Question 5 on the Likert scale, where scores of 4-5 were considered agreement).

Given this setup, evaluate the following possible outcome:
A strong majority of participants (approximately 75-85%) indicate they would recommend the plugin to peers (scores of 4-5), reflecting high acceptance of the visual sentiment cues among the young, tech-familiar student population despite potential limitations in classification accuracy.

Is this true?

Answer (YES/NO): YES